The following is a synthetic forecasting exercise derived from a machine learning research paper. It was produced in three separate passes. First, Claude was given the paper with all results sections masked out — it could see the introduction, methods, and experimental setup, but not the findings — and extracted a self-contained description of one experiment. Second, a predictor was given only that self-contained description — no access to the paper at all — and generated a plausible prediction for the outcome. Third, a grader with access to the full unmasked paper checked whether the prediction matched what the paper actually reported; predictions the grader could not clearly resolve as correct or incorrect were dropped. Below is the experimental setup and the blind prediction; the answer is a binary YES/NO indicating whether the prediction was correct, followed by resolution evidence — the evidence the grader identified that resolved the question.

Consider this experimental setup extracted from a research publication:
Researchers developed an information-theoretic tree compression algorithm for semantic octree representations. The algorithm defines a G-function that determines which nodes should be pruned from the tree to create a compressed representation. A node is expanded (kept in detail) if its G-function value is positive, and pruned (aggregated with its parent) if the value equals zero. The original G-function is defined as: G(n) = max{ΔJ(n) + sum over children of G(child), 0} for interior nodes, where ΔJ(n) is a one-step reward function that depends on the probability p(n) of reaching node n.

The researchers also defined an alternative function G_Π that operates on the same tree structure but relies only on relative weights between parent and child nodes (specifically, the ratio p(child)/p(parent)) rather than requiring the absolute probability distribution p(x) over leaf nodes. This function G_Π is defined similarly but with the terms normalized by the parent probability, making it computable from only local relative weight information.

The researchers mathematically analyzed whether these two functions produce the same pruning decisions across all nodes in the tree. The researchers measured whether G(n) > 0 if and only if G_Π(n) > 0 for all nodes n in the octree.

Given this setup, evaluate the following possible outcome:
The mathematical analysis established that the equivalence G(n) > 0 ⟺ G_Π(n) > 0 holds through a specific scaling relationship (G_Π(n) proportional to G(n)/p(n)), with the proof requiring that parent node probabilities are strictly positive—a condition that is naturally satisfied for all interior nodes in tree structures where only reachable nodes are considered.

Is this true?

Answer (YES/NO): NO